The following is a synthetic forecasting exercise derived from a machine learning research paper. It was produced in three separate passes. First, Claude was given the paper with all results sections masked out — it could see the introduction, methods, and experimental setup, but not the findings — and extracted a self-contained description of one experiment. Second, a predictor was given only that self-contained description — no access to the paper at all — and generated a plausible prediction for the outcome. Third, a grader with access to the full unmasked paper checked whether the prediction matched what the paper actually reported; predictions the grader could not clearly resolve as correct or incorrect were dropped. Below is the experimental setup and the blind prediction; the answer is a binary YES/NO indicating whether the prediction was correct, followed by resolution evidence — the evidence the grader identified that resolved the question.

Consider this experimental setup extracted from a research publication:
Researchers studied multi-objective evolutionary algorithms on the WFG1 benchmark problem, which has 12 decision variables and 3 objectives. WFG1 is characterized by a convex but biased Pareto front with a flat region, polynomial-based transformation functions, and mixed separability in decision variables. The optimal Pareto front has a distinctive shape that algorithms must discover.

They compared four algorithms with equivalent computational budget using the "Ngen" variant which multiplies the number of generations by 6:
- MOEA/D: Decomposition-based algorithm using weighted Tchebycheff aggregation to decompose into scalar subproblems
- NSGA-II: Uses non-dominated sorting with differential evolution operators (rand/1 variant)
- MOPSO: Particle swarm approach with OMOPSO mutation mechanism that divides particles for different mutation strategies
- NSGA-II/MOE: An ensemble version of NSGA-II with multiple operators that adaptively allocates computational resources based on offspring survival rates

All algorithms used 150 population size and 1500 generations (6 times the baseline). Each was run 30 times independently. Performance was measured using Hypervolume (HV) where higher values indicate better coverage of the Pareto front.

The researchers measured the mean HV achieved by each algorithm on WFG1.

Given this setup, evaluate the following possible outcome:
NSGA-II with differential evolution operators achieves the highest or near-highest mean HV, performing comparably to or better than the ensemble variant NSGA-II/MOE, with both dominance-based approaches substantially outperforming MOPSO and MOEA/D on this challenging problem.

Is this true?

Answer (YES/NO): NO